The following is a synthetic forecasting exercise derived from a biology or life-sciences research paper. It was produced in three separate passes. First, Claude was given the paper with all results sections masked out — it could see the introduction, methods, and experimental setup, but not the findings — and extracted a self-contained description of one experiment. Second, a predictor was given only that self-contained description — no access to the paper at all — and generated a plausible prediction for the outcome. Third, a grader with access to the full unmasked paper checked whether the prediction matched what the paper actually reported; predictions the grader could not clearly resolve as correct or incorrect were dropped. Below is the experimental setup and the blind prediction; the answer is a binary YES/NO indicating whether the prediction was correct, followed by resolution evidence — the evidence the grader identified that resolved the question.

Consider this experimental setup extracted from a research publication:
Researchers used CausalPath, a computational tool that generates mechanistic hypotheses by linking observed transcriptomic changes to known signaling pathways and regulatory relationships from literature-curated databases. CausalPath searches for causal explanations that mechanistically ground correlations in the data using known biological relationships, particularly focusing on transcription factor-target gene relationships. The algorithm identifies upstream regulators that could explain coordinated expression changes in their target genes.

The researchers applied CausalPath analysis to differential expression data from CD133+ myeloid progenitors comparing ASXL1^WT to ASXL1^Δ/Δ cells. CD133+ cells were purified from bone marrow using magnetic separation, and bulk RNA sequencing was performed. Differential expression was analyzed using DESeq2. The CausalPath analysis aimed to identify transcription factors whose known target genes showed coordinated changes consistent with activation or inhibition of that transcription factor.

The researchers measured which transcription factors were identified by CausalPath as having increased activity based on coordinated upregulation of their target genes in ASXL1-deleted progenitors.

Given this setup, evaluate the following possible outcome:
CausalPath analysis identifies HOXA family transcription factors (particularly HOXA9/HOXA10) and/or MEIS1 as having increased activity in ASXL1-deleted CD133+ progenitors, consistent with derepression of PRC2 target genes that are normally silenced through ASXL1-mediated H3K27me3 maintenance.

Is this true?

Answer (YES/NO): NO